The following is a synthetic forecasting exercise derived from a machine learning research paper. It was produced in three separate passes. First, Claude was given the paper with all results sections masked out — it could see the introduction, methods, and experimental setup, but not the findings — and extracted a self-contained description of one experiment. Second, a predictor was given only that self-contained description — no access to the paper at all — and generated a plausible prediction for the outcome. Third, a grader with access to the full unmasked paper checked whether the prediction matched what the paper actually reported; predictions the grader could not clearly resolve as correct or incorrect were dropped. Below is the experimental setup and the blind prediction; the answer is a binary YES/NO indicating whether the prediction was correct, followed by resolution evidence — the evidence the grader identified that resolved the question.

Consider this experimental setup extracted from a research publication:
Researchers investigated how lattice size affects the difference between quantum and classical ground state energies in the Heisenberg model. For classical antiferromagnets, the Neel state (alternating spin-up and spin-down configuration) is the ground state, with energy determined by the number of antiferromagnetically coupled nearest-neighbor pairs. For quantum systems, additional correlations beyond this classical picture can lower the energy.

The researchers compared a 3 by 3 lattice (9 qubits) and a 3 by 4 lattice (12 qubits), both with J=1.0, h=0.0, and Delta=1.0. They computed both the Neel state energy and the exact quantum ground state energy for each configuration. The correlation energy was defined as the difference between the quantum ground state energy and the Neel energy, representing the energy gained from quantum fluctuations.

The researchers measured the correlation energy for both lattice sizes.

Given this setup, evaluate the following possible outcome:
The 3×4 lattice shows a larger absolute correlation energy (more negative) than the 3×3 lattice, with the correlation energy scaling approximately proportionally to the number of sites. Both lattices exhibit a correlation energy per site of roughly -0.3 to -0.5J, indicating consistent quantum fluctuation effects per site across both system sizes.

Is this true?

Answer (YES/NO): NO